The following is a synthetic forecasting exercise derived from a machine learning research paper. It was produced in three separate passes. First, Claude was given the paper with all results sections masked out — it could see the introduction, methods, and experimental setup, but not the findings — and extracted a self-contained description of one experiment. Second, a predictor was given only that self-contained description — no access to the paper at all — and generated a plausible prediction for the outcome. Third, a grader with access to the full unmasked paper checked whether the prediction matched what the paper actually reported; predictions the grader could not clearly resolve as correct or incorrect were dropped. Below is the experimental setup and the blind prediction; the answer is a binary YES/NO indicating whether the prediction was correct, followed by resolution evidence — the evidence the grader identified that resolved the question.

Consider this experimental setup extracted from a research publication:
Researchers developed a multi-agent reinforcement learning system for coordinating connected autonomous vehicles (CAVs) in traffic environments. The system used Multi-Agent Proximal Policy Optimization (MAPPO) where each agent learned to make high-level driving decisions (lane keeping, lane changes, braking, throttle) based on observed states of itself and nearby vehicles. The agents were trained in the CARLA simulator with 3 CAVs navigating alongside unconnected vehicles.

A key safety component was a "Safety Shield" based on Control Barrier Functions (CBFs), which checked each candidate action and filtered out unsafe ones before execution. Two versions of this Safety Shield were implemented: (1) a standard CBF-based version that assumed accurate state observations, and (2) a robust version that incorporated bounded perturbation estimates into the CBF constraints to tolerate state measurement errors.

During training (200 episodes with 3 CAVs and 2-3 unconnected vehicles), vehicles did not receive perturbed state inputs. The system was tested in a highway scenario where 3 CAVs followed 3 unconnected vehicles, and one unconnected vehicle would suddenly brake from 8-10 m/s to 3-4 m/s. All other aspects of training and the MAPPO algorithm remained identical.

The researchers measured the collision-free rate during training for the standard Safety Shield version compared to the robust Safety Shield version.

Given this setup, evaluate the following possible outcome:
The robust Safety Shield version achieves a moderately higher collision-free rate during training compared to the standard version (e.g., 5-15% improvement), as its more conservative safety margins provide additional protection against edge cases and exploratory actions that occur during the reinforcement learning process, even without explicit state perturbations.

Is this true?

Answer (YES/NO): NO